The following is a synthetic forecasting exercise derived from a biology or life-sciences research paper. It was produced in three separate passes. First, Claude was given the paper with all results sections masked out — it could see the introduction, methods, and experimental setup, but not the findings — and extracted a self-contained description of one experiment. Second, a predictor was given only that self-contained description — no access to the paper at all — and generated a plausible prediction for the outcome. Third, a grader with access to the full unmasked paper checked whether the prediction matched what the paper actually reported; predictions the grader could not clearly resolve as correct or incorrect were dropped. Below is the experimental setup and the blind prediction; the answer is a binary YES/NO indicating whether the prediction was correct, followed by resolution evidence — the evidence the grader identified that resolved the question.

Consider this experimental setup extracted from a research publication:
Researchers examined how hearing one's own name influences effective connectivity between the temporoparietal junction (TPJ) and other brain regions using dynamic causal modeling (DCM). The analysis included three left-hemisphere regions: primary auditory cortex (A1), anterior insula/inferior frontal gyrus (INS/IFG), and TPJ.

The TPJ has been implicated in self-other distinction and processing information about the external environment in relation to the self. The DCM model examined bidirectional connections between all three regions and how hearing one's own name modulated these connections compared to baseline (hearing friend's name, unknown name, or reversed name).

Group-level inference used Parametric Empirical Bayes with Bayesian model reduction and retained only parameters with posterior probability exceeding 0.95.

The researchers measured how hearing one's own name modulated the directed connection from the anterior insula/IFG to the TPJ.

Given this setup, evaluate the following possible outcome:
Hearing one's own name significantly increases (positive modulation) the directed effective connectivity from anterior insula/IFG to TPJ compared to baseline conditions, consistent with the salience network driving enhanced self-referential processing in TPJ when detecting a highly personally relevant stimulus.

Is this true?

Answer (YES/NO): YES